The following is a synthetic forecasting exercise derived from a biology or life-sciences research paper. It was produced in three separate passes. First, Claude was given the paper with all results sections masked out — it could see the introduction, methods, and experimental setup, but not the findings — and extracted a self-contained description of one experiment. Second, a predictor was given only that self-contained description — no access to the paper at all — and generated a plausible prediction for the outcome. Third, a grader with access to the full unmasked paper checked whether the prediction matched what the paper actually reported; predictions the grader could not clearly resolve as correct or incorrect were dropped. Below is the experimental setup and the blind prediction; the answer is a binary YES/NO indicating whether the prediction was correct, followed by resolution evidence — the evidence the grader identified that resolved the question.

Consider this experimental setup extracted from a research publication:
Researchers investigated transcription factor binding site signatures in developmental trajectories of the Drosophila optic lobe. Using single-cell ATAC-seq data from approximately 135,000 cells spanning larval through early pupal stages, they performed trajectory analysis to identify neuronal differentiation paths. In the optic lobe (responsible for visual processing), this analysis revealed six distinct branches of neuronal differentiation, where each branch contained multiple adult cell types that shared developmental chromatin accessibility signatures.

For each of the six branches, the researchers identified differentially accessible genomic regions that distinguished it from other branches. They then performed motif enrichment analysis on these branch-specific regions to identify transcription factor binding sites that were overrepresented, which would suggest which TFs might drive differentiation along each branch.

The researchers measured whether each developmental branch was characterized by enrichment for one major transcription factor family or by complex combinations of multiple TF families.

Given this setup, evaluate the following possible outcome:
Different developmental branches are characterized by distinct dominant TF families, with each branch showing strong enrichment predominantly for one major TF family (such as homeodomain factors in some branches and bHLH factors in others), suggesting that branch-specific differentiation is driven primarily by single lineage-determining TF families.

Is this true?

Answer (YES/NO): YES